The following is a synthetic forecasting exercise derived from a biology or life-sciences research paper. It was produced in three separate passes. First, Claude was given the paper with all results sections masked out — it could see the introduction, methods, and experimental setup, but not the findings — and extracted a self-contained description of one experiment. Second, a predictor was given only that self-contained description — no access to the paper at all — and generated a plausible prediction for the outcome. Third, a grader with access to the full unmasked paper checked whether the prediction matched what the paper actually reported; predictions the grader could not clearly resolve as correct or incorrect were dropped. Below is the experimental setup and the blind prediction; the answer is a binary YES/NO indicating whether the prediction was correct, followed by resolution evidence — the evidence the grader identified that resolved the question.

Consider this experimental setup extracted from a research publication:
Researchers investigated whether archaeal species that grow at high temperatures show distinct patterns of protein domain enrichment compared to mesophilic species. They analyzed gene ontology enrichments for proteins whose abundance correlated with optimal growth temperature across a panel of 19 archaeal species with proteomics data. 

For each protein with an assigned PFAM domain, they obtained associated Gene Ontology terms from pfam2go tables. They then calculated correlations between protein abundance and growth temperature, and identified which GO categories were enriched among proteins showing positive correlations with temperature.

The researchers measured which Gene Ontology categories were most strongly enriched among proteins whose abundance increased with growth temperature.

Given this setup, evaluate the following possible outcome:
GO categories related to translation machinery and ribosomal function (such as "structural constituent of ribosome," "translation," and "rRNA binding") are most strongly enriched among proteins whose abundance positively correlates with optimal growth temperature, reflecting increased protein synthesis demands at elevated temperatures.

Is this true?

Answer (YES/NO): NO